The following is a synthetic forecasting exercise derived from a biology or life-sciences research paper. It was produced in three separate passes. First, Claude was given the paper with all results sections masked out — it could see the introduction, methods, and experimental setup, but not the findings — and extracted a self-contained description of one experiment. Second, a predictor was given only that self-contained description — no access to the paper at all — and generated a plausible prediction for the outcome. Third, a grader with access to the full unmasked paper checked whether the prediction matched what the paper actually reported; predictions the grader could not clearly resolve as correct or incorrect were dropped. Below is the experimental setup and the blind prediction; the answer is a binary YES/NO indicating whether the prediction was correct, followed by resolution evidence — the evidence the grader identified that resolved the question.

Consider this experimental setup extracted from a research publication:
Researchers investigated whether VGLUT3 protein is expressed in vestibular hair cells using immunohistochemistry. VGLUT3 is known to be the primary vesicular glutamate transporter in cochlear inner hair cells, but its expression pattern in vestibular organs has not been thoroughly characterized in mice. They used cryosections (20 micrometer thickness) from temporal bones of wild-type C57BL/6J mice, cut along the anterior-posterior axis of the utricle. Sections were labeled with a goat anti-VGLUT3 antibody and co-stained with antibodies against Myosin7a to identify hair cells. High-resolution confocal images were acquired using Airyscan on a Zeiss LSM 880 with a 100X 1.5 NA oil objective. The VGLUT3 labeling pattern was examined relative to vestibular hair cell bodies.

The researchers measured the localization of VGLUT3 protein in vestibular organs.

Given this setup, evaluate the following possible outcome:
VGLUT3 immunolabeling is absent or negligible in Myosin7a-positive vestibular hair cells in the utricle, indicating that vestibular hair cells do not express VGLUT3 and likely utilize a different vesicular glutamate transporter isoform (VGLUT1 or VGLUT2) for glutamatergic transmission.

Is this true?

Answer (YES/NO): NO